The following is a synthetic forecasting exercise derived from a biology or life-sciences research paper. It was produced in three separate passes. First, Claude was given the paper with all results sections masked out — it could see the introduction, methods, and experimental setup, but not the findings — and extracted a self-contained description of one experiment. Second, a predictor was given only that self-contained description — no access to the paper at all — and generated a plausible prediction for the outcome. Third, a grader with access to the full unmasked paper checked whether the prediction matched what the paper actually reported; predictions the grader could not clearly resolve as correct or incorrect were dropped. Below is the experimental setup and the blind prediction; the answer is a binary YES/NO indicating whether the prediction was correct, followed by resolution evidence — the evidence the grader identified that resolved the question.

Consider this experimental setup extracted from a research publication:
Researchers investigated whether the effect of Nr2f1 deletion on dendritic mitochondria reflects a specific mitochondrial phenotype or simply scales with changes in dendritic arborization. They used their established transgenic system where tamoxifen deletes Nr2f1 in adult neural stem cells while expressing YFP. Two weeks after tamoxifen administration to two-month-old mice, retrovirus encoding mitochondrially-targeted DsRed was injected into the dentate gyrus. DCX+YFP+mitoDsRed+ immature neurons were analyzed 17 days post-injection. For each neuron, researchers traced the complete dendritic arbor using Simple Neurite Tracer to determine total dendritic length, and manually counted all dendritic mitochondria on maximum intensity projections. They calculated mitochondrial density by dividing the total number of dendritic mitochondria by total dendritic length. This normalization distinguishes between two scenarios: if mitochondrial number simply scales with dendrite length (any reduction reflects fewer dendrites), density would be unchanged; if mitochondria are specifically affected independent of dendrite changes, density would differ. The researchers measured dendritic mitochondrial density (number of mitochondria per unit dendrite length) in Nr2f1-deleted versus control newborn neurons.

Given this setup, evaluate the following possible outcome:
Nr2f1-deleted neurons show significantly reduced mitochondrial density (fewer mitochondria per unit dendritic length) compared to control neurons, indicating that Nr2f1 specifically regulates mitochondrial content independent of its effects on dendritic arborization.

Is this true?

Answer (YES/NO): YES